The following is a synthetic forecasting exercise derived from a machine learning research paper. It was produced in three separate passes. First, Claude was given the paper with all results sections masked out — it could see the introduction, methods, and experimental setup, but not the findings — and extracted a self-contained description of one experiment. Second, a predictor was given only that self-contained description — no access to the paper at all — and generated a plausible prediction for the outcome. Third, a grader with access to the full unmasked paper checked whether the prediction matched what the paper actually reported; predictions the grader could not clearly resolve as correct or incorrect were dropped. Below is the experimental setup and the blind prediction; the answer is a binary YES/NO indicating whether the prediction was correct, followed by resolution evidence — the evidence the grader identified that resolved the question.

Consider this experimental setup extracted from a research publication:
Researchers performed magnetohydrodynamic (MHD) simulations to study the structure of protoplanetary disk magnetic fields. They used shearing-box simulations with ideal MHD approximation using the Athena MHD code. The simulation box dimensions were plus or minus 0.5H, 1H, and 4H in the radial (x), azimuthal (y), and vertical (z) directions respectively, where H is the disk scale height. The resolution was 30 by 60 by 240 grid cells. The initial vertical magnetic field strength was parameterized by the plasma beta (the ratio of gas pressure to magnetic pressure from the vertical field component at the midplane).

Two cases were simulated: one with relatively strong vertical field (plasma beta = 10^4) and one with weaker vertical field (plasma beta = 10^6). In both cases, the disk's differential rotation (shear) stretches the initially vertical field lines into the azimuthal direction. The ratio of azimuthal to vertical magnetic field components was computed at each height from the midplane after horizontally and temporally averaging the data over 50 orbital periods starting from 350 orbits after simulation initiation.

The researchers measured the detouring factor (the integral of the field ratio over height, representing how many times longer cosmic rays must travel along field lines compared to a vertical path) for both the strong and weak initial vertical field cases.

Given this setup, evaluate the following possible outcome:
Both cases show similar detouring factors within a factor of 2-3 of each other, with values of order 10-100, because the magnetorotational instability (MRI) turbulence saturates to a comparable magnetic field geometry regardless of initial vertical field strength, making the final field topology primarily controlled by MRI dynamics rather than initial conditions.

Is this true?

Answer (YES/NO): NO